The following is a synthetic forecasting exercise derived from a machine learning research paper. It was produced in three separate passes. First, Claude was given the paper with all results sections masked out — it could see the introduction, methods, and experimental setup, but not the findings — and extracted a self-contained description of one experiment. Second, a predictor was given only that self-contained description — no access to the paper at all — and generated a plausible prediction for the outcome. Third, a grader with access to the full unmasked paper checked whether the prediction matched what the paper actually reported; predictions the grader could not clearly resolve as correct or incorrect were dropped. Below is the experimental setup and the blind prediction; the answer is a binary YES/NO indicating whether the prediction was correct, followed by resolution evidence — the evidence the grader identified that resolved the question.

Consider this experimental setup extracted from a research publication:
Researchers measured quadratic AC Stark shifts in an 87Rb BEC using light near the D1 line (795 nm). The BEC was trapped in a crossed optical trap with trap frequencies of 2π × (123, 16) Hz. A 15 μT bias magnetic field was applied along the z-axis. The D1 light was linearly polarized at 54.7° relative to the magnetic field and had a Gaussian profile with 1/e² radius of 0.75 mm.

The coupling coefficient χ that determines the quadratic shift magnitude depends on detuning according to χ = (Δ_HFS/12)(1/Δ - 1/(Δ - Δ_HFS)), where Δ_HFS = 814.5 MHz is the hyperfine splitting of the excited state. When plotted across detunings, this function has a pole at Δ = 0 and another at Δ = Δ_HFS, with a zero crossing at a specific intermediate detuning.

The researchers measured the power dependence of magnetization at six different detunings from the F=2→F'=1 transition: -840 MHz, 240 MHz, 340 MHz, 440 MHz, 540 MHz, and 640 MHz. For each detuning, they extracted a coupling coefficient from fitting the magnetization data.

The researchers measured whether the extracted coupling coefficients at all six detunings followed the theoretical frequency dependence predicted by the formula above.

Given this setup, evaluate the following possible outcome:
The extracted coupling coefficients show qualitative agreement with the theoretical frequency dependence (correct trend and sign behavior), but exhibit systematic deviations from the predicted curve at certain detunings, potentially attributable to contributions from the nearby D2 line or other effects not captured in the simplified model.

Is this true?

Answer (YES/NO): NO